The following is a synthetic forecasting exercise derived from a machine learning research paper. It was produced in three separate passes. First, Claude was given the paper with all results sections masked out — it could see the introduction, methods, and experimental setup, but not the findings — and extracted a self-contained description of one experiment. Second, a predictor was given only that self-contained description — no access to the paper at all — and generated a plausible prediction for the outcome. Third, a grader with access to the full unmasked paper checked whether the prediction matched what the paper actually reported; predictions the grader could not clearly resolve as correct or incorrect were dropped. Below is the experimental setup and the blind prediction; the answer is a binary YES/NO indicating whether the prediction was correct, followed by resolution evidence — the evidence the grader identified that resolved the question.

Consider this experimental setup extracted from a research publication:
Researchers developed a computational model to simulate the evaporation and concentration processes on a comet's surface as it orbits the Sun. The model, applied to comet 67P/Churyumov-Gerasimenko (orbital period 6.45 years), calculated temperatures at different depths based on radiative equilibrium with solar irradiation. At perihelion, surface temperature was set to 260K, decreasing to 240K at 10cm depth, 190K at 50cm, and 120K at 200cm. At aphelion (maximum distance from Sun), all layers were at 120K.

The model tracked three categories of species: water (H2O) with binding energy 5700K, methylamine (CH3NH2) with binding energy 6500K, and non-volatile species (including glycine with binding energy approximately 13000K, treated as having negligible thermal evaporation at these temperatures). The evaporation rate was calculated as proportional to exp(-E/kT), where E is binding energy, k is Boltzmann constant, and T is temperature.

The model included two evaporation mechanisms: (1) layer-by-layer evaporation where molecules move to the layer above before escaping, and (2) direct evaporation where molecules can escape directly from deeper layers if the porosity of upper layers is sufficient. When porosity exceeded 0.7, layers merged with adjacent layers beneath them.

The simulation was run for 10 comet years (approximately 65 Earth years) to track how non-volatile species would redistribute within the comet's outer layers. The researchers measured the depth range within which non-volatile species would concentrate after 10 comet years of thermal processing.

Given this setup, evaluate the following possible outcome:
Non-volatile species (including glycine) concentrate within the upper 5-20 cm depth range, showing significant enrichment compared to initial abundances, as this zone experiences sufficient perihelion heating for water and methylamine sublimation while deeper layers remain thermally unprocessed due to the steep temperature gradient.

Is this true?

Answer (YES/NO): NO